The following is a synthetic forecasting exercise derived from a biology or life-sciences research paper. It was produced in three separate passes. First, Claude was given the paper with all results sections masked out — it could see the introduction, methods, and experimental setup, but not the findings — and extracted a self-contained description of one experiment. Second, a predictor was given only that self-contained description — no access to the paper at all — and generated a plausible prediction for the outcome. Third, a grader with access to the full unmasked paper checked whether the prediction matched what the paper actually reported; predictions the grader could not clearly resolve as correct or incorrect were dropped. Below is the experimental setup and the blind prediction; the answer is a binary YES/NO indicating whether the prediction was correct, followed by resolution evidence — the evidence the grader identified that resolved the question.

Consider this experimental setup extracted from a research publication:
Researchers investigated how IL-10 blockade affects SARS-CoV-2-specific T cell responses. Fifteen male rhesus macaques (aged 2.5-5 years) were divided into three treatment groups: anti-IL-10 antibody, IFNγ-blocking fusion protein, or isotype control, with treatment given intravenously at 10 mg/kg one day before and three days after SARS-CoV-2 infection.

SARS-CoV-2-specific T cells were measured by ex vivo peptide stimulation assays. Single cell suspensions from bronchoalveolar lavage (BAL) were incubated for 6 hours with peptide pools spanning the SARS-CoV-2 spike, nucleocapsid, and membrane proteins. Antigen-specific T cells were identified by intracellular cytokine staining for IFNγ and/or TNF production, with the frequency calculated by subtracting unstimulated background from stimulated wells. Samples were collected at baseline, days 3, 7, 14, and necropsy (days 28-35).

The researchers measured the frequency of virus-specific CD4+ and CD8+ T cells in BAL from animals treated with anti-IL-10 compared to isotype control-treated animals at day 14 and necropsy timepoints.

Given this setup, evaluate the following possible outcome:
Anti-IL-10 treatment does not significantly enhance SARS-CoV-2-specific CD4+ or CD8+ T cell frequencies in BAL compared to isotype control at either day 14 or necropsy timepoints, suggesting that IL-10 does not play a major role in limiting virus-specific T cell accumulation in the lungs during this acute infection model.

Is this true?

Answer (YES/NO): NO